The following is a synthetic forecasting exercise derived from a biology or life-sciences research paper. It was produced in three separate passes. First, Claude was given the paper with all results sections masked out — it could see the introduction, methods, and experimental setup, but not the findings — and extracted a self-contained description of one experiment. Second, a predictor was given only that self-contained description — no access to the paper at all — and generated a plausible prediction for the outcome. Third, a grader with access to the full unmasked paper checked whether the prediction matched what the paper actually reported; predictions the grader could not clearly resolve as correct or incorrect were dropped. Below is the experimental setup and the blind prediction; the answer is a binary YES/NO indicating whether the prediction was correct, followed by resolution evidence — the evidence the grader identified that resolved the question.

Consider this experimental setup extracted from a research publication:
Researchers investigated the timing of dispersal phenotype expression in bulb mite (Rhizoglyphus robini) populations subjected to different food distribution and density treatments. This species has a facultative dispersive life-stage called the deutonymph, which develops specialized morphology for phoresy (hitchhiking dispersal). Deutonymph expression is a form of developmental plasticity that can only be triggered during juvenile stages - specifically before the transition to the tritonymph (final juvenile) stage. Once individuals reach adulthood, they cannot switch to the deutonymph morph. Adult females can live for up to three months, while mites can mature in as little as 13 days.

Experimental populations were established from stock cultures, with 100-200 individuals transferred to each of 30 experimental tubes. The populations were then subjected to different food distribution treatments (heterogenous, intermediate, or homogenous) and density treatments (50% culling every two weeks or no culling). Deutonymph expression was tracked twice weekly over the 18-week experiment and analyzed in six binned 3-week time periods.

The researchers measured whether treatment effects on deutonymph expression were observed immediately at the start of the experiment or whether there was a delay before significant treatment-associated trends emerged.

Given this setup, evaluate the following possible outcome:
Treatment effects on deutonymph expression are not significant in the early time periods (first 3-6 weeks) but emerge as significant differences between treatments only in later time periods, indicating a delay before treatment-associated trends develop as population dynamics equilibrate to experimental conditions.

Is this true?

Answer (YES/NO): YES